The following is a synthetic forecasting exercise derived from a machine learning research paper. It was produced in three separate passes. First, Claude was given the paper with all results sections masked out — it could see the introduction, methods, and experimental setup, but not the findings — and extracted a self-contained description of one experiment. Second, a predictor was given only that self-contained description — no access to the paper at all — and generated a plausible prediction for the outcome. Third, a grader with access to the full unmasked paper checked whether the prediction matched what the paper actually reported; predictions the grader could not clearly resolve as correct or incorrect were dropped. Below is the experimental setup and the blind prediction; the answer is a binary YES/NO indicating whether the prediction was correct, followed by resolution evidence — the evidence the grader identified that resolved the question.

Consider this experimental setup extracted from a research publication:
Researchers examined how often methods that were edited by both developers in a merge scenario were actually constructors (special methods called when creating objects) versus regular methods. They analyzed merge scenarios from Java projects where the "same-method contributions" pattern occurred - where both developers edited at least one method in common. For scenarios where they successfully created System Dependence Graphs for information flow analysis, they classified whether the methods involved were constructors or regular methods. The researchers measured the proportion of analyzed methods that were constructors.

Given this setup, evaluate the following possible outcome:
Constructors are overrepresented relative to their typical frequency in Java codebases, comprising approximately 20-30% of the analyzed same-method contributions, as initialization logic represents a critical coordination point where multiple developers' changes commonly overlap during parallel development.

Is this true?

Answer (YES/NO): NO